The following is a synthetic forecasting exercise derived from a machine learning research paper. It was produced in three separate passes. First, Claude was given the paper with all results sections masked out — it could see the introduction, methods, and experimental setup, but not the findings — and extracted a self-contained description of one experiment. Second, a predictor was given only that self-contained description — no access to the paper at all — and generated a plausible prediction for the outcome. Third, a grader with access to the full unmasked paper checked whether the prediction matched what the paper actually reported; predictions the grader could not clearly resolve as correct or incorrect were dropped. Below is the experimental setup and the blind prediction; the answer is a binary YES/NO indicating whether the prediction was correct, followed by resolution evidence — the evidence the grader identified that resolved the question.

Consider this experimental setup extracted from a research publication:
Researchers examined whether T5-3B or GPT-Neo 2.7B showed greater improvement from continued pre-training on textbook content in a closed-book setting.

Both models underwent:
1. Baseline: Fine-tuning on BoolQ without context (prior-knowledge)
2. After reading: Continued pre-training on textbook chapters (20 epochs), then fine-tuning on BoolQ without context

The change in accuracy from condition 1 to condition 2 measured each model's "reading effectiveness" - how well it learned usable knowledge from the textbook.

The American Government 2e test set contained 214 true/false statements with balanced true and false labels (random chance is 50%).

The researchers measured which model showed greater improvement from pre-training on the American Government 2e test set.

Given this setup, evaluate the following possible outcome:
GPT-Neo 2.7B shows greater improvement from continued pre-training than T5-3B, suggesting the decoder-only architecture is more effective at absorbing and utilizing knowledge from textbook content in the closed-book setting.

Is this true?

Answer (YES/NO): YES